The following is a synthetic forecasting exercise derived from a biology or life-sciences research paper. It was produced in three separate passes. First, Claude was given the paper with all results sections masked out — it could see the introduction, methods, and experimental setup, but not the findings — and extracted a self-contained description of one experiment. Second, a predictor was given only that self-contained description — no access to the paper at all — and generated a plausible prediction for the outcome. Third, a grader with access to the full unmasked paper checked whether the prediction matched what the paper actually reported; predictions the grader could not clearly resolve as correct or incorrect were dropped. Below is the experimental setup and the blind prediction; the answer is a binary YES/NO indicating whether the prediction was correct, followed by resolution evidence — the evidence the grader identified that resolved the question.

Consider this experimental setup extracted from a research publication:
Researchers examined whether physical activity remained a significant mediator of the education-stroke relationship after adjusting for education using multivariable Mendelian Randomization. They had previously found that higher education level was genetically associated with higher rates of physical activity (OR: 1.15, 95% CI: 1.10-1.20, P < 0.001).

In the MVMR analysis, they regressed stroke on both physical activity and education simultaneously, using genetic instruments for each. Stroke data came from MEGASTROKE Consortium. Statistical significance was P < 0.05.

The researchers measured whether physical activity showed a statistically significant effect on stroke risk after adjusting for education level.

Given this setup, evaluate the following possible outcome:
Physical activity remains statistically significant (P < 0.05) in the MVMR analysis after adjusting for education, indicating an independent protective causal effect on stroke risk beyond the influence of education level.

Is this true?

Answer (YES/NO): NO